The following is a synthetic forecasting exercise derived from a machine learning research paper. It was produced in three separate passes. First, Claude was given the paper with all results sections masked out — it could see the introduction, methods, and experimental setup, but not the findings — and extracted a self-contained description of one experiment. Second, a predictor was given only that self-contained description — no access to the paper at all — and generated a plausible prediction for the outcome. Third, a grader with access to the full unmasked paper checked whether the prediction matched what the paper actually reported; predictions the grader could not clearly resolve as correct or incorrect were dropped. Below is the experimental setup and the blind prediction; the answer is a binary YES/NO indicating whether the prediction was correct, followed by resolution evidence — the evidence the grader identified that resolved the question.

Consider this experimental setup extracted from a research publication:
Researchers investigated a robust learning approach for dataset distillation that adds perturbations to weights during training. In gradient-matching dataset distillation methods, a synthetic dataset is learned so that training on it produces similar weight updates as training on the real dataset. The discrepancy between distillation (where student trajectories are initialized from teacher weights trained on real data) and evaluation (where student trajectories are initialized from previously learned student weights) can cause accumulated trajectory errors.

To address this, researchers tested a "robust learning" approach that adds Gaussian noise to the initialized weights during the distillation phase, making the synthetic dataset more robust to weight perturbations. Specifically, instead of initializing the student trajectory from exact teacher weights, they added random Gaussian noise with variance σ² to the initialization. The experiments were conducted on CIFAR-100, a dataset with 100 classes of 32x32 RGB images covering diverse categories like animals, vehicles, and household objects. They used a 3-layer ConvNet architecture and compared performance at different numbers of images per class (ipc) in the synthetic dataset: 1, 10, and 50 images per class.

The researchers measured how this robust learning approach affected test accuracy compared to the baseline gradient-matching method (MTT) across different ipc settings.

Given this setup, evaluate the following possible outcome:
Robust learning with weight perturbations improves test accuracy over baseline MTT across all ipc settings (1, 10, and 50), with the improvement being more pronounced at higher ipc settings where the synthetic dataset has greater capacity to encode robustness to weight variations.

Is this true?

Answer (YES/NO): NO